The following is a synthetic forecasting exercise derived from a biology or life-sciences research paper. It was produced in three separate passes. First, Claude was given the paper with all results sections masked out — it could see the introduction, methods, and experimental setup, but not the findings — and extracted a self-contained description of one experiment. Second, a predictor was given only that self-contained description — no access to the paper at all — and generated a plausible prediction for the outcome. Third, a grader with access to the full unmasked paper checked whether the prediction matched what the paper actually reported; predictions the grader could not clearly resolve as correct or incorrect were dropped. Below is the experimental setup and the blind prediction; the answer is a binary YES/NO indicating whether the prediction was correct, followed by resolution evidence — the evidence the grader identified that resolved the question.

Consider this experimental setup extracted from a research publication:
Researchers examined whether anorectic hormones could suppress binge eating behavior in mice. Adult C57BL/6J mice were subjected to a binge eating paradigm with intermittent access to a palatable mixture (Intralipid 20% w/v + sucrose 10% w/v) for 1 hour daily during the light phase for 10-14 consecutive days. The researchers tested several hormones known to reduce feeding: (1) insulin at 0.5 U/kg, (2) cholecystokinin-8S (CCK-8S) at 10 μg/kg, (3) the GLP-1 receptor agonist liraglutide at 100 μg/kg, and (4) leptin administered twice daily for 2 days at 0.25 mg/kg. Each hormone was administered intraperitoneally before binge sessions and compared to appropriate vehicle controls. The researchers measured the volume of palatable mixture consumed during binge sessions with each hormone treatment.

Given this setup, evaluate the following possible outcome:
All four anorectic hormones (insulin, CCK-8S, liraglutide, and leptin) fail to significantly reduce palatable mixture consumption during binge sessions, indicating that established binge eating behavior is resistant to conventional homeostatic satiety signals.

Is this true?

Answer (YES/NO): NO